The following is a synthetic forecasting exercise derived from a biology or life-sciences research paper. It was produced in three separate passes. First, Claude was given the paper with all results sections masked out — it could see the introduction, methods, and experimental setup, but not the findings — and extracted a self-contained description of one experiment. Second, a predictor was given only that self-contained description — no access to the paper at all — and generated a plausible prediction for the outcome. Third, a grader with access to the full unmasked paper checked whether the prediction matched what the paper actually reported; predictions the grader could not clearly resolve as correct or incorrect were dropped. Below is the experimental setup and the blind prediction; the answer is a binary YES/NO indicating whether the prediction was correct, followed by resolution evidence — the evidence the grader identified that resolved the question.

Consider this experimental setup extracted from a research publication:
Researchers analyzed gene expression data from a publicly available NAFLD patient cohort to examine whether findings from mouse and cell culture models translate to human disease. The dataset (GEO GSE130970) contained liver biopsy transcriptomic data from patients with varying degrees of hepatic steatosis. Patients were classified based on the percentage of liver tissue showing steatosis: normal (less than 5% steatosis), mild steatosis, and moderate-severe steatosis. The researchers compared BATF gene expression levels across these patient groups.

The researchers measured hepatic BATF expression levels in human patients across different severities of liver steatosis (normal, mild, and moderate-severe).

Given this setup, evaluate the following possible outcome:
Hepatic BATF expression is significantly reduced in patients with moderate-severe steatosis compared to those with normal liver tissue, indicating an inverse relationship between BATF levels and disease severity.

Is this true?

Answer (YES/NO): NO